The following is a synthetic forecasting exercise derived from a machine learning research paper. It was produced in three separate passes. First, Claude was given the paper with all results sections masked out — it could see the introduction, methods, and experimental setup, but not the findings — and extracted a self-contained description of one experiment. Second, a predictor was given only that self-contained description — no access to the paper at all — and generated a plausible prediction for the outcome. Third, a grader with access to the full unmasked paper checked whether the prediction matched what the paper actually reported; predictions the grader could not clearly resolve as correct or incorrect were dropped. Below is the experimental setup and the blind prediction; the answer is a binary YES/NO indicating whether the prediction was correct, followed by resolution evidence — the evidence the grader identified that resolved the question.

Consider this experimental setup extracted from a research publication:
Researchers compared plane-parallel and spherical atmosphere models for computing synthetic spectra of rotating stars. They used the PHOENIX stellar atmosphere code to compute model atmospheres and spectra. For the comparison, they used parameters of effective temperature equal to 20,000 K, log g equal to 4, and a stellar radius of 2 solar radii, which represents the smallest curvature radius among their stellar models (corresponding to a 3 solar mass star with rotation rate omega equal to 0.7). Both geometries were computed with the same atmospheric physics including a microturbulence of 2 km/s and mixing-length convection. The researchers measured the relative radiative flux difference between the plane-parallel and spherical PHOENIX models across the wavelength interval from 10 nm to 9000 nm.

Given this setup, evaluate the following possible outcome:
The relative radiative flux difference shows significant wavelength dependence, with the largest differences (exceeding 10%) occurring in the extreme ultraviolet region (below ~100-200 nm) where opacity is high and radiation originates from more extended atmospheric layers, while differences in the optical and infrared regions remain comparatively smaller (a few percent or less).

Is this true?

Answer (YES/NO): NO